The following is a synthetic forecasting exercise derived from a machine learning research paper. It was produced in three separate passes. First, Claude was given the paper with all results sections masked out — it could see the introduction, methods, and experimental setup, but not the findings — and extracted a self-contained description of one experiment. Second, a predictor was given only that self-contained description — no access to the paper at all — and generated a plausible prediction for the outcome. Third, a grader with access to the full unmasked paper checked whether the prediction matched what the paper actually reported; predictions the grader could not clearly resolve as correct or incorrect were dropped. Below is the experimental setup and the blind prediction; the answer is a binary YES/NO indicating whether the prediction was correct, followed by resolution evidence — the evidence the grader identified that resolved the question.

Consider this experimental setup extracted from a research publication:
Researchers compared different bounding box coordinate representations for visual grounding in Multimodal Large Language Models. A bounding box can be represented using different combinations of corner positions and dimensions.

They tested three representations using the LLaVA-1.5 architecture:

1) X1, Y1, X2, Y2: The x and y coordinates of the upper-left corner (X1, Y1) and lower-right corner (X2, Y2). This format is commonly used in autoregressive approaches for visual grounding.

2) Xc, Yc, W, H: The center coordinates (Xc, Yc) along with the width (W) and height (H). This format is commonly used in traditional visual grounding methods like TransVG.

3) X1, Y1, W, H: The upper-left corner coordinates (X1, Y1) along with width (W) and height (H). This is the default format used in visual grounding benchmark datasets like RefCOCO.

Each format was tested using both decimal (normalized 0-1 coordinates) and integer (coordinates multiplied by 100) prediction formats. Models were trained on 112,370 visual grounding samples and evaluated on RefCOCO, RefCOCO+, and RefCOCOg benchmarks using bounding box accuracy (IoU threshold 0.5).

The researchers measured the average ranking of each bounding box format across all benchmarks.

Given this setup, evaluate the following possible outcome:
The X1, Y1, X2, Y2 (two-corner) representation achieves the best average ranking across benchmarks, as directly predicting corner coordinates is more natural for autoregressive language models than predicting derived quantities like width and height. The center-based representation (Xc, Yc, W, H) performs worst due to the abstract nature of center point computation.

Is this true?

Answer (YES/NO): YES